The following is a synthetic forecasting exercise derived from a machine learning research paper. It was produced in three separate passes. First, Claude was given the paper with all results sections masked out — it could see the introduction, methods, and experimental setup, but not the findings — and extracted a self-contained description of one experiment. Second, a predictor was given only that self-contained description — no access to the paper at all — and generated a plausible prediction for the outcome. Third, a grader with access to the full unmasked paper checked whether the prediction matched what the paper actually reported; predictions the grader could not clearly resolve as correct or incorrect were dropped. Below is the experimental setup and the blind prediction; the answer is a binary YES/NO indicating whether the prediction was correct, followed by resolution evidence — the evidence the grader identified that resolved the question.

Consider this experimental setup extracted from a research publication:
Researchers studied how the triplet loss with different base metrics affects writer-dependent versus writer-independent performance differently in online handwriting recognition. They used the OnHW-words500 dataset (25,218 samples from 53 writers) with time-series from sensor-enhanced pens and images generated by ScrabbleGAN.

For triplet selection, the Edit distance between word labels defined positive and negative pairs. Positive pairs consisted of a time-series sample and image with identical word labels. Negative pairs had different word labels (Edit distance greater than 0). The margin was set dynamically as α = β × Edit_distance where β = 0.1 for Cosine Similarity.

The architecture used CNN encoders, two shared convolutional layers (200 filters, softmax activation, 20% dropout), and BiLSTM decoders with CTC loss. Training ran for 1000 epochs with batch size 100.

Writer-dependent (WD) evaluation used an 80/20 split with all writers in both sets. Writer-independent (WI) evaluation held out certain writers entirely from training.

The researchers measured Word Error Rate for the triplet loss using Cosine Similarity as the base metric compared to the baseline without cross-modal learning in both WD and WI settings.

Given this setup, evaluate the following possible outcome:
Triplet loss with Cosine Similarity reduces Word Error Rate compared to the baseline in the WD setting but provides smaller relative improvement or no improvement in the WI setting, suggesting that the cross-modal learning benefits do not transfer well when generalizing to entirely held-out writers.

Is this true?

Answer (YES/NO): NO